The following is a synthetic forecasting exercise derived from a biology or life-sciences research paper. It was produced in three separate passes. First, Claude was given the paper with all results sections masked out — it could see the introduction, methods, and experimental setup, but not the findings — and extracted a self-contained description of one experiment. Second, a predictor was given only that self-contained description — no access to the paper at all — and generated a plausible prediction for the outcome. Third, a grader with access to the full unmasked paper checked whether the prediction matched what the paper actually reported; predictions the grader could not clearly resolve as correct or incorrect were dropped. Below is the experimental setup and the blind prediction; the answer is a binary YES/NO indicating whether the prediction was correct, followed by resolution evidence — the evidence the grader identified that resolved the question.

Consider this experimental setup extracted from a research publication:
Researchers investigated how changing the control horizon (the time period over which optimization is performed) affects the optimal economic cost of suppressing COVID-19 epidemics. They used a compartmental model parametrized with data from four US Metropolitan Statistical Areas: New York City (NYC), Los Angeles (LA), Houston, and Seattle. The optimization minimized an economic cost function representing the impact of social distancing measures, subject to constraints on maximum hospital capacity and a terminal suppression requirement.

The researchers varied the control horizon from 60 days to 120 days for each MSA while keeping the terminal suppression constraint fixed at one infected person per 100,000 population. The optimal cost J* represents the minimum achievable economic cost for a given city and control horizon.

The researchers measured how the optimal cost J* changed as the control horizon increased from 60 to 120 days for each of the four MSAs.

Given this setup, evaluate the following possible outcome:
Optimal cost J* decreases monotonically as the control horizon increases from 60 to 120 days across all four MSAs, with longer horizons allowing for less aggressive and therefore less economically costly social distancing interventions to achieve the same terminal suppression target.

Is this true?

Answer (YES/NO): NO